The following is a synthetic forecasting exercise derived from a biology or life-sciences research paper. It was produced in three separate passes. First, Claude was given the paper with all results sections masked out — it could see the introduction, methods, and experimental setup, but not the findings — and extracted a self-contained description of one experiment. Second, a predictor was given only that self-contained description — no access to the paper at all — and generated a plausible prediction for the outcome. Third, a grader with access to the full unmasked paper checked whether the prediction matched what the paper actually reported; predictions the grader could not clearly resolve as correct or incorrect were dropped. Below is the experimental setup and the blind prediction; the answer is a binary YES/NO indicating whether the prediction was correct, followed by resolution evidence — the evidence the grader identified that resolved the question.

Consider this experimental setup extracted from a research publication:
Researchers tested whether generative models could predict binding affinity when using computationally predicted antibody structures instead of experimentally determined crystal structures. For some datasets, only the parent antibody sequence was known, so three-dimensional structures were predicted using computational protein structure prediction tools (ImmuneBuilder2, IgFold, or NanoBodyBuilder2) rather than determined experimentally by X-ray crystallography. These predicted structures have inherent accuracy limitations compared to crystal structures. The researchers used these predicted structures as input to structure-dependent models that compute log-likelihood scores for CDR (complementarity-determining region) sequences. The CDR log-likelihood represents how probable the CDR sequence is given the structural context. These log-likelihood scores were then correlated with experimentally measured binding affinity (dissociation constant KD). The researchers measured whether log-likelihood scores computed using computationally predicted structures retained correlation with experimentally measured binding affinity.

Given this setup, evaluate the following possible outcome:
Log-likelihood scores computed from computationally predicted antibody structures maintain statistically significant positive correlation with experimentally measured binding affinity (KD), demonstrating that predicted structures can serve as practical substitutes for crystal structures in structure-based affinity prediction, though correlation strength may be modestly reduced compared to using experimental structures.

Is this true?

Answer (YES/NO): NO